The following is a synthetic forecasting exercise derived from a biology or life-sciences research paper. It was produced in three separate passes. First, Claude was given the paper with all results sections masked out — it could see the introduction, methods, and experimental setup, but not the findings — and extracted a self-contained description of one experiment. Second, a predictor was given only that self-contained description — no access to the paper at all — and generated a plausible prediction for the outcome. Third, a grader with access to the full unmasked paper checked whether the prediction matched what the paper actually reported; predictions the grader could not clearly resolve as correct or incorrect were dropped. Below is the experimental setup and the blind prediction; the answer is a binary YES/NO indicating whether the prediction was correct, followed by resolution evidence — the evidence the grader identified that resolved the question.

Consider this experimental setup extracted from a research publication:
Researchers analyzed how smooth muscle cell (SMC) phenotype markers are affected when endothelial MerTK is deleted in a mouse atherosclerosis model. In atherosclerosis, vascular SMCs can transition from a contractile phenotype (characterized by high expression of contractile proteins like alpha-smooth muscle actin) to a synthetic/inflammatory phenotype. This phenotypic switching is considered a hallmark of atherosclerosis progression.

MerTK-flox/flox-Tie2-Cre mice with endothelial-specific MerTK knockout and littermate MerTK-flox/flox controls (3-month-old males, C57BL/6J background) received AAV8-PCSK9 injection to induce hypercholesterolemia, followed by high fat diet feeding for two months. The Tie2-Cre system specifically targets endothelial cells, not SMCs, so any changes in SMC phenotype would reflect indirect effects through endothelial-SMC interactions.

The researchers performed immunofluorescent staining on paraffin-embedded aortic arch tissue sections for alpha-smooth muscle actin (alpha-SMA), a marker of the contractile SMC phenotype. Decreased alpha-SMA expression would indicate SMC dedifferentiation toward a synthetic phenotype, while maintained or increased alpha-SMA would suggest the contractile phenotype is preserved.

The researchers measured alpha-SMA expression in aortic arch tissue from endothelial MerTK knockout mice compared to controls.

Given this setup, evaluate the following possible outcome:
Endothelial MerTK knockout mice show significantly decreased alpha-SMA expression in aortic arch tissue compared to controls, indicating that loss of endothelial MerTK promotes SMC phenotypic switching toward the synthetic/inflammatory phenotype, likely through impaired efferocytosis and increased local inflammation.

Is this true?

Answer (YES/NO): NO